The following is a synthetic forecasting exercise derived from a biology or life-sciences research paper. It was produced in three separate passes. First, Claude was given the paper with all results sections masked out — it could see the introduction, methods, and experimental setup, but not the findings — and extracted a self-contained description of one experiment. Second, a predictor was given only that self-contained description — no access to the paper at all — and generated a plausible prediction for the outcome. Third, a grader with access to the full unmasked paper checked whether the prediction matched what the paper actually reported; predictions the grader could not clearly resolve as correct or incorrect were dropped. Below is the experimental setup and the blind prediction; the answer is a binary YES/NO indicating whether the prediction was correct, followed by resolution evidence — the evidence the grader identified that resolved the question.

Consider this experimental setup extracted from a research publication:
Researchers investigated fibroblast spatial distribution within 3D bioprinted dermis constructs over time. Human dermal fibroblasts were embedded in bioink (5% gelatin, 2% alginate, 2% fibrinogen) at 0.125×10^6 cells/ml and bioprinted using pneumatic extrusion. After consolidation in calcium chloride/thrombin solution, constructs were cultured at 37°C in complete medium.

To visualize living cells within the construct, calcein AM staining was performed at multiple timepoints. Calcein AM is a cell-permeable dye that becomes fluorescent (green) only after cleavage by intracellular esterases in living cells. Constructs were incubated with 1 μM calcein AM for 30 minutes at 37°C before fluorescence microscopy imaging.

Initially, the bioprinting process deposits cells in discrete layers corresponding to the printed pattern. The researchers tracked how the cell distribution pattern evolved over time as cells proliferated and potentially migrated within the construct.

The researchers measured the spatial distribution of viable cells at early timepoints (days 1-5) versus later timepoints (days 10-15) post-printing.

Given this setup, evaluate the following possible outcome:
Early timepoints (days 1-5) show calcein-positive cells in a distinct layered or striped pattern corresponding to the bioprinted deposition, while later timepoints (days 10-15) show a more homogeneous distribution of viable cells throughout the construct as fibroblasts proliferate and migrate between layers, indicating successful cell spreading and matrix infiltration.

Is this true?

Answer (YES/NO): NO